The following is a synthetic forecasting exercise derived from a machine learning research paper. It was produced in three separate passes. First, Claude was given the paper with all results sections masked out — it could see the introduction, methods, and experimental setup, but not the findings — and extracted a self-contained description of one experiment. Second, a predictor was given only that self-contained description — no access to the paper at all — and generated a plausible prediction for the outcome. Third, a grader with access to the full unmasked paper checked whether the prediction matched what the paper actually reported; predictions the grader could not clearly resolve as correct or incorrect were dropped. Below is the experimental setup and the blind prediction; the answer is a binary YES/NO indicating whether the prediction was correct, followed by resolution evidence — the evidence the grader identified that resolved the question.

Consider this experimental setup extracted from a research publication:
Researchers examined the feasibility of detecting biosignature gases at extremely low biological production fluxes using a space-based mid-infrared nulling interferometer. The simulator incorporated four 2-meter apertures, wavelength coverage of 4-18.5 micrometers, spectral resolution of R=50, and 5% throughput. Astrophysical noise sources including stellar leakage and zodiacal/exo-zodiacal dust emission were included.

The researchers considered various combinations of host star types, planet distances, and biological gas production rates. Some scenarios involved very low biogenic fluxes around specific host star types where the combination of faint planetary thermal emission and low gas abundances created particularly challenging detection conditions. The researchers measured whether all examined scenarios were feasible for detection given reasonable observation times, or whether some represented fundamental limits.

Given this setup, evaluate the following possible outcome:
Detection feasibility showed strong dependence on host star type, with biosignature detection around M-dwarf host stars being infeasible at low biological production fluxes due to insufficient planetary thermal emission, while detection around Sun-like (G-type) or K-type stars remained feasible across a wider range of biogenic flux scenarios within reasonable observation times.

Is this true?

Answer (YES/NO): NO